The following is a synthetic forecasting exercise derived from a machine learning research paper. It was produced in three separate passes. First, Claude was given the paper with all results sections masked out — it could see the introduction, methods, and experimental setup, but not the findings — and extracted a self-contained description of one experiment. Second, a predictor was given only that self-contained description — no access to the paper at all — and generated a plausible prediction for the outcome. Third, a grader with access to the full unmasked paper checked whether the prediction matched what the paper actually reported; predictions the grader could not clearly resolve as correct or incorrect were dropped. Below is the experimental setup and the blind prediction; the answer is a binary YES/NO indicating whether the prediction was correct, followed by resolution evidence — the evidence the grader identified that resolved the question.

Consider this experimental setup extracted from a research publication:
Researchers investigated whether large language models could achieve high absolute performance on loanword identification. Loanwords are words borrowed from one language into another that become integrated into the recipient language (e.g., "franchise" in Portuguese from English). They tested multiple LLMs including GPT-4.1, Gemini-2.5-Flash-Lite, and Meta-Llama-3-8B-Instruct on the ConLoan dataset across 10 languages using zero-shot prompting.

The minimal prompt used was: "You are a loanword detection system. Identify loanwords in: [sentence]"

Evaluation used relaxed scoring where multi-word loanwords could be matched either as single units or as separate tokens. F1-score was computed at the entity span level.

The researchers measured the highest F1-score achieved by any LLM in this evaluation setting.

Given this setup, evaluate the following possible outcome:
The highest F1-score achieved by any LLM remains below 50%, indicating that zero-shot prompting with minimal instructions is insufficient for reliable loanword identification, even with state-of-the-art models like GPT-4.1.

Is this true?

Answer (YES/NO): NO